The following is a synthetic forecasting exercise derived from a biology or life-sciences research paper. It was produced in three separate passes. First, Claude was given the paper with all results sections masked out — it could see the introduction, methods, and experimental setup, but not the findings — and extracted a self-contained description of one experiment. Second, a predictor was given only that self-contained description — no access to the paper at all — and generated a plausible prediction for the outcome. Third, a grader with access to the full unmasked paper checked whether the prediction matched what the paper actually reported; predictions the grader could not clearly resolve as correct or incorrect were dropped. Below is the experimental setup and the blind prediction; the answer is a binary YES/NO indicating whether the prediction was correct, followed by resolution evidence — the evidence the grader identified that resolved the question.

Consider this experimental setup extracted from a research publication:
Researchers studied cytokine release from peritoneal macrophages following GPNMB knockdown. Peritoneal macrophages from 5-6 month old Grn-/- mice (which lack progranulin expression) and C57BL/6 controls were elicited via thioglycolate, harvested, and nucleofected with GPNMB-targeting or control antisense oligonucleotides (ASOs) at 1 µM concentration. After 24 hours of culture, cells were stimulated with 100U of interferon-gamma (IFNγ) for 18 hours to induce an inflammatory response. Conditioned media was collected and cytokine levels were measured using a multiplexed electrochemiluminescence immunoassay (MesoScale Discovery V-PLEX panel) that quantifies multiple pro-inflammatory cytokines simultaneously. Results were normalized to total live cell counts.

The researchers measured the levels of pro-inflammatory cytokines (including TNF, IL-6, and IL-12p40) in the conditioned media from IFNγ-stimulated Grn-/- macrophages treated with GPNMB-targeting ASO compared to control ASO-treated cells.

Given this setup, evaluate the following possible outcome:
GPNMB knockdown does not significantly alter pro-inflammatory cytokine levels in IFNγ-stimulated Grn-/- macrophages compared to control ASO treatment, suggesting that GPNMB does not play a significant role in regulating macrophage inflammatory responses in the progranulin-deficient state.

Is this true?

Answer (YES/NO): NO